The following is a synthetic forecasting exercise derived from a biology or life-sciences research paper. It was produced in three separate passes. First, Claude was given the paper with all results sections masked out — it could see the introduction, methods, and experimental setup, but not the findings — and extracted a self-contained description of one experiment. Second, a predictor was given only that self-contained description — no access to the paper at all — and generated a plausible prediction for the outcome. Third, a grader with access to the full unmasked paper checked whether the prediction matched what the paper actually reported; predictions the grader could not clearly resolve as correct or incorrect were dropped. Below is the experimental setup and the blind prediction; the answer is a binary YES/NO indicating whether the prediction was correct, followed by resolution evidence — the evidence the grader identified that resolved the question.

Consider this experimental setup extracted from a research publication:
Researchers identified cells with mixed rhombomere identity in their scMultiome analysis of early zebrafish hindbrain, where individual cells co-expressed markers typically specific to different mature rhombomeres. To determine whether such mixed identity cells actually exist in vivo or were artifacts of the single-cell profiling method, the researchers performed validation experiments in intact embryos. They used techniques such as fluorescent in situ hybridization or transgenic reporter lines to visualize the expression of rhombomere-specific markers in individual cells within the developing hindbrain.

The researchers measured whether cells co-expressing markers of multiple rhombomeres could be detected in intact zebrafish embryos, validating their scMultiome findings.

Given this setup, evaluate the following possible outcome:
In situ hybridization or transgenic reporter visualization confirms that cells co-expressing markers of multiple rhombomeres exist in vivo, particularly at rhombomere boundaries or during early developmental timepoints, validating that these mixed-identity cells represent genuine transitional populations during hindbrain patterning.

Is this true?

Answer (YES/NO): YES